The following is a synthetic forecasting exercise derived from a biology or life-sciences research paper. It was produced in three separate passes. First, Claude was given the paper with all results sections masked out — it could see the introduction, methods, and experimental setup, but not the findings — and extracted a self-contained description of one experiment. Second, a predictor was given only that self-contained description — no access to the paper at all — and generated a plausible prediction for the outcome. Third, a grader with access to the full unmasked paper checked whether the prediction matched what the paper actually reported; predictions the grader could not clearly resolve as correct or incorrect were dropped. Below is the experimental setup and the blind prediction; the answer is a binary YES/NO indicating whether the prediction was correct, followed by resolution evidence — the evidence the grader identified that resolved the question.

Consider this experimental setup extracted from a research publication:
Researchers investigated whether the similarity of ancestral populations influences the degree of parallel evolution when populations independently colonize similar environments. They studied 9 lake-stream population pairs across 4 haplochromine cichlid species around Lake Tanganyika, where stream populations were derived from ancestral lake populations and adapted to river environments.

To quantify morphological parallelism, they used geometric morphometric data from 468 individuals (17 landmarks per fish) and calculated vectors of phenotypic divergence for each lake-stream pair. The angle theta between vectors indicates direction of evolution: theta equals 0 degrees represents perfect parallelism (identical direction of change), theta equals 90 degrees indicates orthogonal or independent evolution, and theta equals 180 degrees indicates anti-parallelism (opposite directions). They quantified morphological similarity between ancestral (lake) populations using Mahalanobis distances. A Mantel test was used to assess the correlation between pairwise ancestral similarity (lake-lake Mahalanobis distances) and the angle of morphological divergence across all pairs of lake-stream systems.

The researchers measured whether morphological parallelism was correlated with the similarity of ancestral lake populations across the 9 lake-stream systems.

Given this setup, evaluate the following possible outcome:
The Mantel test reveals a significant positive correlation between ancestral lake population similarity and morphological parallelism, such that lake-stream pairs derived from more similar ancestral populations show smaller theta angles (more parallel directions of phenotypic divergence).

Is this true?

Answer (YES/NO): YES